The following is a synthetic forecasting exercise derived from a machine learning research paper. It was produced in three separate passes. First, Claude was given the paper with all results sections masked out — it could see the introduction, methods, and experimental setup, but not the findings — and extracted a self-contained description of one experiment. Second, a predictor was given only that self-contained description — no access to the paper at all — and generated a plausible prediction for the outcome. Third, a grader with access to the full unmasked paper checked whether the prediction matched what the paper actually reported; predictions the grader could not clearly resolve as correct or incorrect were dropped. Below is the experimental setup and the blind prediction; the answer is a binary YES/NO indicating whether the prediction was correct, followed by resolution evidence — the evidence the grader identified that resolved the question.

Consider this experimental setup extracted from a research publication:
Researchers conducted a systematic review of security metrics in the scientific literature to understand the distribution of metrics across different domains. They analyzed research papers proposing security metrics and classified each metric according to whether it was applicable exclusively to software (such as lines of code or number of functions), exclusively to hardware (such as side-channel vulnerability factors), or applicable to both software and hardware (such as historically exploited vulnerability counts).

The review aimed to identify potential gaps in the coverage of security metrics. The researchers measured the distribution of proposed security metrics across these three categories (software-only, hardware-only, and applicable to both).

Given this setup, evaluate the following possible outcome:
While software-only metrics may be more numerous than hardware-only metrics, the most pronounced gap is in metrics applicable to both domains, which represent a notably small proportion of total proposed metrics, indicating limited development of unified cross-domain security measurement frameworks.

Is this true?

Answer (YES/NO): NO